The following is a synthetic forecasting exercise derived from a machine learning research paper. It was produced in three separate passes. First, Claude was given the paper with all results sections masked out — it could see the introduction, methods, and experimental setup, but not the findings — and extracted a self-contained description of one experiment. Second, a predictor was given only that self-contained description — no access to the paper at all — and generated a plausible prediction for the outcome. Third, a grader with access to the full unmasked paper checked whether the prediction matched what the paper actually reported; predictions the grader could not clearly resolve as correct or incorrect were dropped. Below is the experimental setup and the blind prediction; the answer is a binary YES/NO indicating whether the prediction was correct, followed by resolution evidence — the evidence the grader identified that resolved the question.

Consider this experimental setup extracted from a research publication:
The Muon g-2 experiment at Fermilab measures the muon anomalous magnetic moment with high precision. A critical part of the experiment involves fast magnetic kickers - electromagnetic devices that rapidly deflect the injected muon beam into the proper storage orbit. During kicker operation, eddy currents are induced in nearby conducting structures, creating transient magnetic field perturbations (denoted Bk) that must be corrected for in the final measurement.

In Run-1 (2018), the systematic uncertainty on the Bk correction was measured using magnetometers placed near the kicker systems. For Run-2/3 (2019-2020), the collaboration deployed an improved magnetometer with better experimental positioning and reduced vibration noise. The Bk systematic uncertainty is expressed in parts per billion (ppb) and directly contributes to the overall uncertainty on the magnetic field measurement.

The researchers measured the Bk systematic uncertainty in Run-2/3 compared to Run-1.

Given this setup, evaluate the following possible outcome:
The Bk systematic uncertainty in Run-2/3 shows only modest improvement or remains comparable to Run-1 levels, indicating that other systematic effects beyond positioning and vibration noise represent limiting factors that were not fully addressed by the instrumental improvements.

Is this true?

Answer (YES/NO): NO